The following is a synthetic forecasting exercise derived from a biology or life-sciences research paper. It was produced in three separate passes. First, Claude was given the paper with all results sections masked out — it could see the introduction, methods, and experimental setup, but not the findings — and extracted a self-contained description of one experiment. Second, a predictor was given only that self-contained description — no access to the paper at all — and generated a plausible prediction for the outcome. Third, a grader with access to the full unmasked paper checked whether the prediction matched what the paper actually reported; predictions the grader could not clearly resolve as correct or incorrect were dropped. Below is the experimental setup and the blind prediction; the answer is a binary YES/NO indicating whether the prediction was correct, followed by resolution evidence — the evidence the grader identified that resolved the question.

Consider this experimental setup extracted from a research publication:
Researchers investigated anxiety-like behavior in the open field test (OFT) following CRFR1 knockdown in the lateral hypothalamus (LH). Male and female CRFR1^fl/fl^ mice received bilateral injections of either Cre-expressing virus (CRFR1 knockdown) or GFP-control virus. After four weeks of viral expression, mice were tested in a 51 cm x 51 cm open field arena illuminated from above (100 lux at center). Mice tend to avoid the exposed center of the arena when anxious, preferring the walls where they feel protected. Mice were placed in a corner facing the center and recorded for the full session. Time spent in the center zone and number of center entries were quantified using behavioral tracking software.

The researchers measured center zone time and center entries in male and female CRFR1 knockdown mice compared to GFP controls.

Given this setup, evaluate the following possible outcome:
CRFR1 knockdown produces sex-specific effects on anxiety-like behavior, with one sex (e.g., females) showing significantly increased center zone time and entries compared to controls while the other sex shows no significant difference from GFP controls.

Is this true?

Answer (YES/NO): NO